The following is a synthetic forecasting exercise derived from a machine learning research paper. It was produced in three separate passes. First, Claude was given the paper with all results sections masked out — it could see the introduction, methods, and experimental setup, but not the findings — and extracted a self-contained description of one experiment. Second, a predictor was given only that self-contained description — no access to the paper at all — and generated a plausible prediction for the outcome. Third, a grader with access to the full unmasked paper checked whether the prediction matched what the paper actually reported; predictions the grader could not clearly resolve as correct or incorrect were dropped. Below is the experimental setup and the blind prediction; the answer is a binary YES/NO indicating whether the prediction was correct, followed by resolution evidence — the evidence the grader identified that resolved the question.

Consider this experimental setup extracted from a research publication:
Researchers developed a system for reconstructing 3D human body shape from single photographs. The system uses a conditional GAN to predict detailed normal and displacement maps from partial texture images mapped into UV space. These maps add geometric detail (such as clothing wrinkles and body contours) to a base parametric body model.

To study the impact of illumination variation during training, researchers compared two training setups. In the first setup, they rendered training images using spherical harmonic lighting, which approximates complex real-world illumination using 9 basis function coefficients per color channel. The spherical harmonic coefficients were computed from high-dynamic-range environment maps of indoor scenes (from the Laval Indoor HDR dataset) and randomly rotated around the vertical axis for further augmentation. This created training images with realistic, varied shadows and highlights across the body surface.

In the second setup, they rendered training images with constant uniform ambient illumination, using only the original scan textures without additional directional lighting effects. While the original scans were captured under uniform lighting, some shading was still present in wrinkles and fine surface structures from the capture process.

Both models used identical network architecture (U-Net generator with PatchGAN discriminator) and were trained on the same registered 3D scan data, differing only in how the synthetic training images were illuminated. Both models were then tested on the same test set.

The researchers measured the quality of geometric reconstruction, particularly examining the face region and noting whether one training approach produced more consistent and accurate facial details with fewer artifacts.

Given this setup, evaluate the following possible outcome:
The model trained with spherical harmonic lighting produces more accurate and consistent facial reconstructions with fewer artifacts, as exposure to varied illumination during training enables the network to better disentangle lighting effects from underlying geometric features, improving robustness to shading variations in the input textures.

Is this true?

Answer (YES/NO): YES